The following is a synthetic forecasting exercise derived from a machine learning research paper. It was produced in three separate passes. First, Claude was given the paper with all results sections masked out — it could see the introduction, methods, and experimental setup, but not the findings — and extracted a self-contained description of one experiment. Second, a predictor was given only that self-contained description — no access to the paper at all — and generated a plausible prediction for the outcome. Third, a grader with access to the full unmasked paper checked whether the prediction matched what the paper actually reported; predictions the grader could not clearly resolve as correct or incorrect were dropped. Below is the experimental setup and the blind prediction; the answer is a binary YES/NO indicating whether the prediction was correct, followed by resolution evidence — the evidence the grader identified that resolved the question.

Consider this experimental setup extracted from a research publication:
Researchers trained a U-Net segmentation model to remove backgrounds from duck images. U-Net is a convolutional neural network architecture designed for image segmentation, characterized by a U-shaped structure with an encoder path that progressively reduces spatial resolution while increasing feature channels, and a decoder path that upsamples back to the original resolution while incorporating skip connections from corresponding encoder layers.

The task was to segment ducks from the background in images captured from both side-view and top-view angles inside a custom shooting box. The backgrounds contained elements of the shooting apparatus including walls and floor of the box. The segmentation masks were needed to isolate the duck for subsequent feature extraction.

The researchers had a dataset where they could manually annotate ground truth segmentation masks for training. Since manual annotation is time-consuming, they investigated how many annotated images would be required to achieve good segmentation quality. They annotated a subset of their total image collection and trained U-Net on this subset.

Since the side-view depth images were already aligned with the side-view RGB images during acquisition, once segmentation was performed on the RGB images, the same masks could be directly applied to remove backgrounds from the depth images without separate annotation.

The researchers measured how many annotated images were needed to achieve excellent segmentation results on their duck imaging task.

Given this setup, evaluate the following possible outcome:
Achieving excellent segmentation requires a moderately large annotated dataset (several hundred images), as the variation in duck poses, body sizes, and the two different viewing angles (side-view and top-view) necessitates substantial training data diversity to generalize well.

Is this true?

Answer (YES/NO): NO